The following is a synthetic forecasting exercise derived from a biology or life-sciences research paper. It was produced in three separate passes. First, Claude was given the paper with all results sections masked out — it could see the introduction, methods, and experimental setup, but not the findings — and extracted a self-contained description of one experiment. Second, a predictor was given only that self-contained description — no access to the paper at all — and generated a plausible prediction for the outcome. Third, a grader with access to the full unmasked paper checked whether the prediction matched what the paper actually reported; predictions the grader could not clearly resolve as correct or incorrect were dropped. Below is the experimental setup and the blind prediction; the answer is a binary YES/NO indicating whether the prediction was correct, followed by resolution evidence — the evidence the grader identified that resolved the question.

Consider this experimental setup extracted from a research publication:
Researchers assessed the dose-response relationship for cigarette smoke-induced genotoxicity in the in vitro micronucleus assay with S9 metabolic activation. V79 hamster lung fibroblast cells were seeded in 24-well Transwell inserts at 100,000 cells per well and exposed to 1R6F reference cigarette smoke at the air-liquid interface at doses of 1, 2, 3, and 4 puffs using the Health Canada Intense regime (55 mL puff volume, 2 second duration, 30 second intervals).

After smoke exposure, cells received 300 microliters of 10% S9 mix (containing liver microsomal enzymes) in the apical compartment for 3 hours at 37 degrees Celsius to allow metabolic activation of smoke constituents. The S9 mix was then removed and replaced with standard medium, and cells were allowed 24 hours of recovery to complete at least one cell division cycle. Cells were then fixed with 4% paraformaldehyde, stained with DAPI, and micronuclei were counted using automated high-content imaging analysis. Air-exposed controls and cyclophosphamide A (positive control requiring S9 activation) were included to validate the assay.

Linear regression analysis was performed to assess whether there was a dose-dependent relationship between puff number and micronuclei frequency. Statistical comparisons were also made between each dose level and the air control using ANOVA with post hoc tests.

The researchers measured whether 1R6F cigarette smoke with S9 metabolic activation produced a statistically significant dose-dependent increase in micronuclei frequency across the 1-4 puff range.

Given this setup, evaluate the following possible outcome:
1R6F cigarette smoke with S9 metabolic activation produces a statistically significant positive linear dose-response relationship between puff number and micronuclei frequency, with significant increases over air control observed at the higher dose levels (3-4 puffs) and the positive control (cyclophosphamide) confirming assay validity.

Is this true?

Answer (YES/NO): NO